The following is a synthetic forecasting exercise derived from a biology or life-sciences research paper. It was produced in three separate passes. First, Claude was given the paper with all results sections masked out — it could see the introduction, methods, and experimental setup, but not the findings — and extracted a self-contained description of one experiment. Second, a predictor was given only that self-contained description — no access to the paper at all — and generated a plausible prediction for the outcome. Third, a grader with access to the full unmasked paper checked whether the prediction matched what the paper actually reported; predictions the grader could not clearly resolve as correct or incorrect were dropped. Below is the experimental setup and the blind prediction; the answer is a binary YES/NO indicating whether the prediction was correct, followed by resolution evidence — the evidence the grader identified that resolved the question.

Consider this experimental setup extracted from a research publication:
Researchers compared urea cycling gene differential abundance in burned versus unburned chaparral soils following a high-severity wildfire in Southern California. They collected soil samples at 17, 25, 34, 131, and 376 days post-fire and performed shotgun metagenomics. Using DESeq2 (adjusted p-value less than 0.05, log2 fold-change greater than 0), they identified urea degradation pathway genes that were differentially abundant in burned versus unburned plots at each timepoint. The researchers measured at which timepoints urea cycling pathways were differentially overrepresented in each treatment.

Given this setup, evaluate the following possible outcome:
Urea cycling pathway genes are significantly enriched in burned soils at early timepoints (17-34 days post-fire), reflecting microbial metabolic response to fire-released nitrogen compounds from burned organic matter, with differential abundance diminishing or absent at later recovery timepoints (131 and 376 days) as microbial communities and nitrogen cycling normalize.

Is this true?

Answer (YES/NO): NO